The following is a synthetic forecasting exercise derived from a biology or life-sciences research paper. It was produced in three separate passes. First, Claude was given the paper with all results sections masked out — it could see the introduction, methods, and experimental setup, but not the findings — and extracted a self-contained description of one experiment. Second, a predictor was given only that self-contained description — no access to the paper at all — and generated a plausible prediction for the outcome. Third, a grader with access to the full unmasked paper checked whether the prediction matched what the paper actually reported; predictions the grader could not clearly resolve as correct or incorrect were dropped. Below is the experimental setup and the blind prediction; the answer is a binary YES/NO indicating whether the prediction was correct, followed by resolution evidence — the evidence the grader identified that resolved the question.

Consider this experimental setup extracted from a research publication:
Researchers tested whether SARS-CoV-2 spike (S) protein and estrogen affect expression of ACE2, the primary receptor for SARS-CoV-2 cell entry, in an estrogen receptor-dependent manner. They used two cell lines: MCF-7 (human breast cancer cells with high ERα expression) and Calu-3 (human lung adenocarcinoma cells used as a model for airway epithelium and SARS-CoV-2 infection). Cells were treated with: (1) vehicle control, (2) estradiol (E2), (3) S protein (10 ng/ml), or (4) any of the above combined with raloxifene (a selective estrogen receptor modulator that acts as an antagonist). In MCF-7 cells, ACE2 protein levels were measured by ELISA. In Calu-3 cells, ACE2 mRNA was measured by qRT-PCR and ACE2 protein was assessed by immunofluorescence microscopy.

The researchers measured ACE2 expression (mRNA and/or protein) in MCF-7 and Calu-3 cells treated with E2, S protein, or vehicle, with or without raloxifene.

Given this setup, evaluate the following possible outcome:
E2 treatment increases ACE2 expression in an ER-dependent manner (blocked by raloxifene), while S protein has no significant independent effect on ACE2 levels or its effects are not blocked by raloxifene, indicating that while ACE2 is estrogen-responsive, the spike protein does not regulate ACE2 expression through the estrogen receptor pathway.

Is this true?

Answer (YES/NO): NO